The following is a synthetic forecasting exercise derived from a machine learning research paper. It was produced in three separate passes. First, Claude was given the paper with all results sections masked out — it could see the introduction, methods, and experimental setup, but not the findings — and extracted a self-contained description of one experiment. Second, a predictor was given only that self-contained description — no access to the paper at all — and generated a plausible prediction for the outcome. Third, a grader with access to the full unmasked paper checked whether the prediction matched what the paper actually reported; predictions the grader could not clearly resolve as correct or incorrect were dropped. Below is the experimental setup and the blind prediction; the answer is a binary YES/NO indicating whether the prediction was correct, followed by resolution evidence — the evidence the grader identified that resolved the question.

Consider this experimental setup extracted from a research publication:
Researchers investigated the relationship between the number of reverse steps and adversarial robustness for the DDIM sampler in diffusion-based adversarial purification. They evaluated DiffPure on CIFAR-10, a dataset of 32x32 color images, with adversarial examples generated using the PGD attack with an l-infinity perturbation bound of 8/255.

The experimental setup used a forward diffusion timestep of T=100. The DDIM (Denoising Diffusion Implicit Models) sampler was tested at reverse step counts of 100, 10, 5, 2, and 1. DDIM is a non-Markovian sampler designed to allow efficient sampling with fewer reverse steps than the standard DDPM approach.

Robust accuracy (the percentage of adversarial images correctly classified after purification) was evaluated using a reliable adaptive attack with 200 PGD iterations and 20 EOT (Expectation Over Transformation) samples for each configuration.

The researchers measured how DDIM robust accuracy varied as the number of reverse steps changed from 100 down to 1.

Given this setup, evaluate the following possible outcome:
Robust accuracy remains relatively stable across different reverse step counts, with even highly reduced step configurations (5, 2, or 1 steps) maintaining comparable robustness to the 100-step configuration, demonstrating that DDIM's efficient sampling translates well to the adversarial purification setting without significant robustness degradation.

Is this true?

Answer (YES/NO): YES